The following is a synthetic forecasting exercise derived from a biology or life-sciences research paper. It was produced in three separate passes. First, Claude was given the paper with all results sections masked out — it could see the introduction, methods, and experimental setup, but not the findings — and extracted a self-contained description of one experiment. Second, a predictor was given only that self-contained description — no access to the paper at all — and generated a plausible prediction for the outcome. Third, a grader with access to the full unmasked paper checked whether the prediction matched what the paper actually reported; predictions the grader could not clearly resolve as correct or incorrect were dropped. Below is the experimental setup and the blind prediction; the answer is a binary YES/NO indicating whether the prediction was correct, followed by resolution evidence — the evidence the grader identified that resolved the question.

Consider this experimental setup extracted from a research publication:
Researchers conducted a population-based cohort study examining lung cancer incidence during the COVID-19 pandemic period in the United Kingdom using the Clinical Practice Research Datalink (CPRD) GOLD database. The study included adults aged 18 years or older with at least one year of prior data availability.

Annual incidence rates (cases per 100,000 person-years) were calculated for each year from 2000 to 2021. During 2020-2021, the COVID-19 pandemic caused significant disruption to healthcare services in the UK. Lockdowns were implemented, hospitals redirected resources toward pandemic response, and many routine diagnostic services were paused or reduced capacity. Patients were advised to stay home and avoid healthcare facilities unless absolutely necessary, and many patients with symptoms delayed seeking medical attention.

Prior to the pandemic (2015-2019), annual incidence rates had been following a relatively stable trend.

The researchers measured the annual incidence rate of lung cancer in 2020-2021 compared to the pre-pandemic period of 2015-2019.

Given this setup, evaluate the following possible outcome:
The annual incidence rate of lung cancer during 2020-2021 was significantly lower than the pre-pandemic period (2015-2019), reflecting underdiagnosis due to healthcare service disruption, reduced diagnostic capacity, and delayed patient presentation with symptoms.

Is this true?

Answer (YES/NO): NO